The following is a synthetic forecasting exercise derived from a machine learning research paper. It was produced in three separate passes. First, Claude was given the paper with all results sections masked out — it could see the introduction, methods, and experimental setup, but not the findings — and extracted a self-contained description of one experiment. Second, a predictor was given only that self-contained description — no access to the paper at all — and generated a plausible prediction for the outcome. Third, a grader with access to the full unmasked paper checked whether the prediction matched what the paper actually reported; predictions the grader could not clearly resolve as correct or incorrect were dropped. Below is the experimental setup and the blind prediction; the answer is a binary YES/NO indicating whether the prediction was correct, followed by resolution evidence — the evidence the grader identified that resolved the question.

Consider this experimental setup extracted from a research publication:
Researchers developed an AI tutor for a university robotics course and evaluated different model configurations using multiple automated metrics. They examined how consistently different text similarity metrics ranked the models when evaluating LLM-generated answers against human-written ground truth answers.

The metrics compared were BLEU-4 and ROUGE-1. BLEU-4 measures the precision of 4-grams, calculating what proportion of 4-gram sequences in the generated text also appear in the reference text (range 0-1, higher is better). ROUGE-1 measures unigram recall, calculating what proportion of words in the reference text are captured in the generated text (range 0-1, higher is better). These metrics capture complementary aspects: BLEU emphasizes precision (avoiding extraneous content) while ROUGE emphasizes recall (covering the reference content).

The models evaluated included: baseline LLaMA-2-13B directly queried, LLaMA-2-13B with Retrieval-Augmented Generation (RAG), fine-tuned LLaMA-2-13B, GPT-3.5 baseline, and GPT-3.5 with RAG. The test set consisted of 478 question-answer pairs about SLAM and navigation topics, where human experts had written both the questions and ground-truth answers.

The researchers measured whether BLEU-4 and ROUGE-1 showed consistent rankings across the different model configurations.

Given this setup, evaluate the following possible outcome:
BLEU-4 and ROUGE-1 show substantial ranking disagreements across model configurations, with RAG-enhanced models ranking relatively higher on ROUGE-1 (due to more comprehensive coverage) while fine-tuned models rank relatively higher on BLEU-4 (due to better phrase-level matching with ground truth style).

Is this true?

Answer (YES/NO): NO